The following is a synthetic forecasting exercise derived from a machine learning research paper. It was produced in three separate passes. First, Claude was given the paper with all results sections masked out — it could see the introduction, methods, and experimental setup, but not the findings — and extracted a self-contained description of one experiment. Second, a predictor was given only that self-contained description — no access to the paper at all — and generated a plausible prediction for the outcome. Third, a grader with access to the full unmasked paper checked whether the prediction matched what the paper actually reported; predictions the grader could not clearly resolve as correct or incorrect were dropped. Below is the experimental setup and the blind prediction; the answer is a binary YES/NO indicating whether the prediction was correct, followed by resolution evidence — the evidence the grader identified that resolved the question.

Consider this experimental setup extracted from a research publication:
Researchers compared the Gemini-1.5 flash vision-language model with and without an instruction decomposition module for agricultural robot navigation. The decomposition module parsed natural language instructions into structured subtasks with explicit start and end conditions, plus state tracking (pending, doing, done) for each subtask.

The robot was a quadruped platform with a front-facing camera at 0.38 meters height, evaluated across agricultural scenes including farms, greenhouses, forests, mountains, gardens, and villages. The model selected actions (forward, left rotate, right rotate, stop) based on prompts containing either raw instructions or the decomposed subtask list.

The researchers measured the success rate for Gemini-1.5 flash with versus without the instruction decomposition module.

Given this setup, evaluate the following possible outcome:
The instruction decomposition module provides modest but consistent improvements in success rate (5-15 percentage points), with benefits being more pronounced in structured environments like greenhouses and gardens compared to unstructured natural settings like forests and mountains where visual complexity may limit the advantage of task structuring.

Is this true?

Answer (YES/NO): NO